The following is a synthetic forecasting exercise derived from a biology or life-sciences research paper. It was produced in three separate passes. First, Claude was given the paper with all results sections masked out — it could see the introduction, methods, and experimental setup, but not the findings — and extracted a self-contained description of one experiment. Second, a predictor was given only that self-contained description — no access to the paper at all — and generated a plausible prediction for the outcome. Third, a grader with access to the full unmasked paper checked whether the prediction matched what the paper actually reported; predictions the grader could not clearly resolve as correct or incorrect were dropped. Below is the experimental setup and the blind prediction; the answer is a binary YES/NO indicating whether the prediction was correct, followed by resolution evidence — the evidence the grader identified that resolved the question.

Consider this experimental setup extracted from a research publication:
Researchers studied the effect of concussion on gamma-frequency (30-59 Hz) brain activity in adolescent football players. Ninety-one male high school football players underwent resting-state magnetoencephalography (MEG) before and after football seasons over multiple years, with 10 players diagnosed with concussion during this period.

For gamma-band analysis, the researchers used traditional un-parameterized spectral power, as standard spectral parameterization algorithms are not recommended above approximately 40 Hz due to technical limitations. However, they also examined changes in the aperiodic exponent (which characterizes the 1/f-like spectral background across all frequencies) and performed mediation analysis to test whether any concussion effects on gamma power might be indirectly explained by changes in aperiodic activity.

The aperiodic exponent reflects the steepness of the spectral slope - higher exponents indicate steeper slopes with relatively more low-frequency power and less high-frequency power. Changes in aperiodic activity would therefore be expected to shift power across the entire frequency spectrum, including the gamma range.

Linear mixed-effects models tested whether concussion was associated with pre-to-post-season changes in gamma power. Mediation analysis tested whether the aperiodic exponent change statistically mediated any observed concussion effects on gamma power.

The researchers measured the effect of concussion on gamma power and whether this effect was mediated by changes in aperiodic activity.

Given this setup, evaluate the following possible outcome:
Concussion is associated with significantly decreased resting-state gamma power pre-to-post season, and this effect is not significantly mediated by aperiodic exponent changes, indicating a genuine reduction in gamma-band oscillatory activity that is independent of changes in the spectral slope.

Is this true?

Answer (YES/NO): NO